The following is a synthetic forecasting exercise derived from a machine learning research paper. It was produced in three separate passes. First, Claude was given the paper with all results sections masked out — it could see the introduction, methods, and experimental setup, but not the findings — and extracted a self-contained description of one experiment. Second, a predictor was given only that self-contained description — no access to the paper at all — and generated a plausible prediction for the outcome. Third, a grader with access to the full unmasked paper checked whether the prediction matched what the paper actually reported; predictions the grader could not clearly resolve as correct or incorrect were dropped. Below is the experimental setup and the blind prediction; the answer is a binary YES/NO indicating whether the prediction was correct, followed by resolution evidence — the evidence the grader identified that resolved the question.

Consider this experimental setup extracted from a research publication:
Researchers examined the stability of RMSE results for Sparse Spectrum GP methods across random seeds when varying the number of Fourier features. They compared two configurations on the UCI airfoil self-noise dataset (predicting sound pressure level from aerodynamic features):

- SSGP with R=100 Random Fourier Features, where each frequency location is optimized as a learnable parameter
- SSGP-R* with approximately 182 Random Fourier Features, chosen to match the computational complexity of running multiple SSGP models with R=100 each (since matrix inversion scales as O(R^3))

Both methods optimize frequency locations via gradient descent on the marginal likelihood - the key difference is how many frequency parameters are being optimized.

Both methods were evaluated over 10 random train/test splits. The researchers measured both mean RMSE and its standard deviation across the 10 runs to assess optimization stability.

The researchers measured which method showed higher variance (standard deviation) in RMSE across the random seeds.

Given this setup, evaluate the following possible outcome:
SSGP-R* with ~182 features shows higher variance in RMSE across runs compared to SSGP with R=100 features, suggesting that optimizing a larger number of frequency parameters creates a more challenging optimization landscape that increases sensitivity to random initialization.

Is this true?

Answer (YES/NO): YES